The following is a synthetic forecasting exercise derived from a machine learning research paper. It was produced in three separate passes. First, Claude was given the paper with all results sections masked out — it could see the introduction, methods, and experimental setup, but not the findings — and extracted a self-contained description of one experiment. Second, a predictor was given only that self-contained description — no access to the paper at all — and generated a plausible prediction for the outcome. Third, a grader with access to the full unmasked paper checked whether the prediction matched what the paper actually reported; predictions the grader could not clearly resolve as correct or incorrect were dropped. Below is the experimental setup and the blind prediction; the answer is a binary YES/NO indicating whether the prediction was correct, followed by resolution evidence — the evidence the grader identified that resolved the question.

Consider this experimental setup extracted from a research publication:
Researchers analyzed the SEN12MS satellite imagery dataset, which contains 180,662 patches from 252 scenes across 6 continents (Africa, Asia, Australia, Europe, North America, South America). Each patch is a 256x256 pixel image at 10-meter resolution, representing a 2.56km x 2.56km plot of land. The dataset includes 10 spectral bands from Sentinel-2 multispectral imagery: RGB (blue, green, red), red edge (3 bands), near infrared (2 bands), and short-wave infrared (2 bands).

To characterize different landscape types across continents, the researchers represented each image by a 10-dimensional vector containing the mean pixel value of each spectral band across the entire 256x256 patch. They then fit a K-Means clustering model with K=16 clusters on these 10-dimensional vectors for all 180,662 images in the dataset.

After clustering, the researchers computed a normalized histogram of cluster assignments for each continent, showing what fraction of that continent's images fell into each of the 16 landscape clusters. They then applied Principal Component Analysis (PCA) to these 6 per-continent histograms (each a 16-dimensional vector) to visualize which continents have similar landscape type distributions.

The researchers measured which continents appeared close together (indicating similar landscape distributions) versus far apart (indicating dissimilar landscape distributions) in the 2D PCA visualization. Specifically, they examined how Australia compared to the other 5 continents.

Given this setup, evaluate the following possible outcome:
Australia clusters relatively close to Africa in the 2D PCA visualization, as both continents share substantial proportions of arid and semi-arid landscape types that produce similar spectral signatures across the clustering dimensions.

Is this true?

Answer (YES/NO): NO